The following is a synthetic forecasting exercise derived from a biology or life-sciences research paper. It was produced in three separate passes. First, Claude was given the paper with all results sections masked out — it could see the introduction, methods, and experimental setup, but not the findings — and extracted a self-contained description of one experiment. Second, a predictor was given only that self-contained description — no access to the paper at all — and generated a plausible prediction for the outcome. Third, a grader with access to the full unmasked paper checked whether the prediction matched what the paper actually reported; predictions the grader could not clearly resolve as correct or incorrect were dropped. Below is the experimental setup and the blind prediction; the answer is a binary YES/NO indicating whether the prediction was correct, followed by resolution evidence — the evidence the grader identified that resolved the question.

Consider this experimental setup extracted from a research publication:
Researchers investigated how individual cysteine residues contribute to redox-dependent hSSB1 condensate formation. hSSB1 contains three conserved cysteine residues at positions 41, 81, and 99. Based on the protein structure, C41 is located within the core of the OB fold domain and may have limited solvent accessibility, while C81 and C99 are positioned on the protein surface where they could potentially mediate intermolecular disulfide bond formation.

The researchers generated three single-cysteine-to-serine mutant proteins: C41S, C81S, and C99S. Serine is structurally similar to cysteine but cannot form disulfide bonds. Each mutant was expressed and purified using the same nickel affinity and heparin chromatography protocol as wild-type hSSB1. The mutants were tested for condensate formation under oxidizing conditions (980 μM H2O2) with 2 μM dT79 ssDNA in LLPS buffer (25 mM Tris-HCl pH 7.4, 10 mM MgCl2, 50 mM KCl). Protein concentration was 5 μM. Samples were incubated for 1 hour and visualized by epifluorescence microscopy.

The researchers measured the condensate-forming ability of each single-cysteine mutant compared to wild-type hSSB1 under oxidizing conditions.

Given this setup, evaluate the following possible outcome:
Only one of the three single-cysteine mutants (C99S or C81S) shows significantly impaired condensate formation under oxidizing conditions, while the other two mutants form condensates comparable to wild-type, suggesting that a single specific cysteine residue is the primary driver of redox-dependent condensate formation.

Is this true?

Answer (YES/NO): NO